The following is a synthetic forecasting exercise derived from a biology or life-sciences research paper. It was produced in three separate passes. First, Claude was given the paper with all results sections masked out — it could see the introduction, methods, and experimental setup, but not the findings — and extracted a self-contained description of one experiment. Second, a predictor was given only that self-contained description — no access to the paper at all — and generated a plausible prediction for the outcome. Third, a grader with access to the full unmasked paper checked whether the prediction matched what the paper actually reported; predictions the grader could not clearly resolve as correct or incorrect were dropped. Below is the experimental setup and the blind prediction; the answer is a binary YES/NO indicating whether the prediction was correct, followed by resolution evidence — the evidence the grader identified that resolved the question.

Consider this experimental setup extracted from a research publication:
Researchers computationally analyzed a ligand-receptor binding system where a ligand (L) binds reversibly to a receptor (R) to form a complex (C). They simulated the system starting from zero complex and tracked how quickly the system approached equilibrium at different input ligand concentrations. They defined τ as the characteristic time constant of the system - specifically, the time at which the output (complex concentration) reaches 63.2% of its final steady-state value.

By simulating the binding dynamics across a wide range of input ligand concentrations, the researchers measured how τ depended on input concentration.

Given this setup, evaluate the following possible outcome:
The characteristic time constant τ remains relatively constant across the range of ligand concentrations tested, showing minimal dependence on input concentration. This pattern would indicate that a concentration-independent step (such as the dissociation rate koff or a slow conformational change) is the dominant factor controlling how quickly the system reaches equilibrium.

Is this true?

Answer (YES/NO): NO